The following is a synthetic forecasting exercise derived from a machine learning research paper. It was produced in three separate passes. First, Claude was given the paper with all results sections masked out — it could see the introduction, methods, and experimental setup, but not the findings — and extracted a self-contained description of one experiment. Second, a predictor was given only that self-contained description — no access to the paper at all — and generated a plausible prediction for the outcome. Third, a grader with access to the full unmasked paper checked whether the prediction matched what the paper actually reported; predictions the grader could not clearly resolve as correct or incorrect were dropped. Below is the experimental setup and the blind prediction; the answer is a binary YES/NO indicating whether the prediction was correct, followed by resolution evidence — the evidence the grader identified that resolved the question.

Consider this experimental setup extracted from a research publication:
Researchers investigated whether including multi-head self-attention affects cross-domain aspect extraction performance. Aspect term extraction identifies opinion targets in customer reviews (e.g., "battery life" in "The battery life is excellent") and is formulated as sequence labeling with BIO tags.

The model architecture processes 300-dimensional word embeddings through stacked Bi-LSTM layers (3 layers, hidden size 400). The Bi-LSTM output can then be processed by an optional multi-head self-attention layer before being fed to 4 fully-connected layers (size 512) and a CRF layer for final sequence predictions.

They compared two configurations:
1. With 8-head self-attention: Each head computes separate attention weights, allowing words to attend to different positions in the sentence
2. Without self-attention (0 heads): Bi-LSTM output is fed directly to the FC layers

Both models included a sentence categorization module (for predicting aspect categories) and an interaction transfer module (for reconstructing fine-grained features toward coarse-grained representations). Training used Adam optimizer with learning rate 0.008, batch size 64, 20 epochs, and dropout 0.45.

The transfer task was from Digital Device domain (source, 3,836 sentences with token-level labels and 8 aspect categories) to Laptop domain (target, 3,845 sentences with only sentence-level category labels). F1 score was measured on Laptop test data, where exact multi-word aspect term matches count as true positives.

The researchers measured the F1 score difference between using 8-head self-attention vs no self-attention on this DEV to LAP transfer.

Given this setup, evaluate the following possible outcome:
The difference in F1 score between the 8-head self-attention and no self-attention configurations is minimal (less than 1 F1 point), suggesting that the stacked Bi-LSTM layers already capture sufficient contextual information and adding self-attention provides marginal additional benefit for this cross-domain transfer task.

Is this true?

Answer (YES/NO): NO